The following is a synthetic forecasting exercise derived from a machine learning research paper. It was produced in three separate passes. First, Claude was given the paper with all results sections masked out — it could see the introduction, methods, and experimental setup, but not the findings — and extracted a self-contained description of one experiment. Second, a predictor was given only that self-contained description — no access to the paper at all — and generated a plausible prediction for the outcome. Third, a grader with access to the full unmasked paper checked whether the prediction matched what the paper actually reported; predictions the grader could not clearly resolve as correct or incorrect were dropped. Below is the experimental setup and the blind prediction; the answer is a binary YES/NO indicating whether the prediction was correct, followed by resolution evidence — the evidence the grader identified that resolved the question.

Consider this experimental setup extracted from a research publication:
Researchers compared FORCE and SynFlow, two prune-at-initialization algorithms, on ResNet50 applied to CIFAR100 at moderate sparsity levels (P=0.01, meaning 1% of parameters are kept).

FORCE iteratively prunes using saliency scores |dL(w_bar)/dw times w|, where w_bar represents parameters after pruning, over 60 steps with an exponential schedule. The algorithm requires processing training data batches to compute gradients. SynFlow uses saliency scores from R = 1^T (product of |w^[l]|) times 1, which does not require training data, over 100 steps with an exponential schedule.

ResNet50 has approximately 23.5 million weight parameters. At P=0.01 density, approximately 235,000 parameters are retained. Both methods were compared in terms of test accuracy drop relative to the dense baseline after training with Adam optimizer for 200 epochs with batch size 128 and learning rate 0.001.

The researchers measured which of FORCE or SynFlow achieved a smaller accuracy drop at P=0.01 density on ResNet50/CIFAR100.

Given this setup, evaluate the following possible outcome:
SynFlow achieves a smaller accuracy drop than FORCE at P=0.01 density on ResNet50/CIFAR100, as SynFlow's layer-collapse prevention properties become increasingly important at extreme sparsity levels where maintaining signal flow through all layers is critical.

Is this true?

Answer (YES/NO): YES